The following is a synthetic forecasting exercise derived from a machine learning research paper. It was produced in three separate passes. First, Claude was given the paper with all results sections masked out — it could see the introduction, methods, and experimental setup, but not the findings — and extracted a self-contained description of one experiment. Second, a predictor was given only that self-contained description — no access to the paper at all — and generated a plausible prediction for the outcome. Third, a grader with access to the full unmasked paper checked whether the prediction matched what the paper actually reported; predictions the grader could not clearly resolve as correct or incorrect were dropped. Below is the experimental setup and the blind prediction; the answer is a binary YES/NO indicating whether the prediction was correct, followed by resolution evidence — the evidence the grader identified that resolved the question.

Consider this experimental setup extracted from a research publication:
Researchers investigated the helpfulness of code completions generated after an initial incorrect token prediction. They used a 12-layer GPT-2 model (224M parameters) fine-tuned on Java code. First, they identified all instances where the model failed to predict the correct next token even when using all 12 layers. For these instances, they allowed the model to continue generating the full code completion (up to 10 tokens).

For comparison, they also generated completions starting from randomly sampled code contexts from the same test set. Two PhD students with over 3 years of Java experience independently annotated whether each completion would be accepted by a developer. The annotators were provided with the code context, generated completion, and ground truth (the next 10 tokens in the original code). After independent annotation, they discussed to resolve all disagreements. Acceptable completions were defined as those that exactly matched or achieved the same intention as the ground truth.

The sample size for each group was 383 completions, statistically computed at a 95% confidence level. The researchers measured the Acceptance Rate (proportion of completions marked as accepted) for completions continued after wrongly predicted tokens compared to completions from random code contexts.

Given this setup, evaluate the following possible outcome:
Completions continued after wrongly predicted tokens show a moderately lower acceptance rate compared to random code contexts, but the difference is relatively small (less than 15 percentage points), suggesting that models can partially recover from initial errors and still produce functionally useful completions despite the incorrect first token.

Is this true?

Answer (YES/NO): NO